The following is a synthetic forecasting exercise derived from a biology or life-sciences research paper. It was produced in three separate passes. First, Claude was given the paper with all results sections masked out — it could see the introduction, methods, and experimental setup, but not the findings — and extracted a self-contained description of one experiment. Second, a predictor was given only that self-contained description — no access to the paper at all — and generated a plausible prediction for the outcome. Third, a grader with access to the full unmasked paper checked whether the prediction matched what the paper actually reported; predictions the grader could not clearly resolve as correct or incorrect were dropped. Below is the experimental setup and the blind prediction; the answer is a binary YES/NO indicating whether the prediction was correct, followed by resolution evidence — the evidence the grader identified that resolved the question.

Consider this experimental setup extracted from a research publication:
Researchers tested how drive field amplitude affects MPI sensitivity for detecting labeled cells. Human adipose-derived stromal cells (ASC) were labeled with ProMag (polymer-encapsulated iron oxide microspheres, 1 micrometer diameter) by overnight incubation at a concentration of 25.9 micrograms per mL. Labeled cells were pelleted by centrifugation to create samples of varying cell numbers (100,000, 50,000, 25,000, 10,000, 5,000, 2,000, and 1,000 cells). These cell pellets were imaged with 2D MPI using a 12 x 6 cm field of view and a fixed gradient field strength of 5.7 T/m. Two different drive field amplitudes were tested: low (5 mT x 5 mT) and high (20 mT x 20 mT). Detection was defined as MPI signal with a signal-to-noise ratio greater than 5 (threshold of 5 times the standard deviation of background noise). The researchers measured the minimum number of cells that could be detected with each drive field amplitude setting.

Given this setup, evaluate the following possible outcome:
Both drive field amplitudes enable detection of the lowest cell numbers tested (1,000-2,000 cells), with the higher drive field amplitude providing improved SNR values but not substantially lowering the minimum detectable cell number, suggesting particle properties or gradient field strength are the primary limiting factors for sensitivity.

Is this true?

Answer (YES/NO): NO